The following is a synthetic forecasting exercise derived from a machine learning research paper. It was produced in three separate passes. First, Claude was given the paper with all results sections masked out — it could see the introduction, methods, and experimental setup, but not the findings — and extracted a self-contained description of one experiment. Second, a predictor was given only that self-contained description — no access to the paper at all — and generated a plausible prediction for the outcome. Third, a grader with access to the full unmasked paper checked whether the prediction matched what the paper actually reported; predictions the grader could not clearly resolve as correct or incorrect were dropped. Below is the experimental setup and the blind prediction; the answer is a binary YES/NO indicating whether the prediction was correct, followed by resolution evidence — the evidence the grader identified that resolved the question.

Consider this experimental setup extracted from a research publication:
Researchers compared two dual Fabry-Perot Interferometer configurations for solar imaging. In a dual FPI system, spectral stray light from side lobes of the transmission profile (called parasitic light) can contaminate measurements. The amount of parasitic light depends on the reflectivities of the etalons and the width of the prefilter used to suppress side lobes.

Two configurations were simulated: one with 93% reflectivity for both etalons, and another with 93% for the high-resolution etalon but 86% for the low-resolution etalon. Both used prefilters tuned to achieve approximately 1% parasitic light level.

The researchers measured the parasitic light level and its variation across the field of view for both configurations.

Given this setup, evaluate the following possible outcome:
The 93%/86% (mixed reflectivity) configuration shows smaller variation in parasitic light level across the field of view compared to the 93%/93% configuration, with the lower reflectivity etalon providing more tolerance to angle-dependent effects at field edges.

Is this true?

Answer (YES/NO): NO